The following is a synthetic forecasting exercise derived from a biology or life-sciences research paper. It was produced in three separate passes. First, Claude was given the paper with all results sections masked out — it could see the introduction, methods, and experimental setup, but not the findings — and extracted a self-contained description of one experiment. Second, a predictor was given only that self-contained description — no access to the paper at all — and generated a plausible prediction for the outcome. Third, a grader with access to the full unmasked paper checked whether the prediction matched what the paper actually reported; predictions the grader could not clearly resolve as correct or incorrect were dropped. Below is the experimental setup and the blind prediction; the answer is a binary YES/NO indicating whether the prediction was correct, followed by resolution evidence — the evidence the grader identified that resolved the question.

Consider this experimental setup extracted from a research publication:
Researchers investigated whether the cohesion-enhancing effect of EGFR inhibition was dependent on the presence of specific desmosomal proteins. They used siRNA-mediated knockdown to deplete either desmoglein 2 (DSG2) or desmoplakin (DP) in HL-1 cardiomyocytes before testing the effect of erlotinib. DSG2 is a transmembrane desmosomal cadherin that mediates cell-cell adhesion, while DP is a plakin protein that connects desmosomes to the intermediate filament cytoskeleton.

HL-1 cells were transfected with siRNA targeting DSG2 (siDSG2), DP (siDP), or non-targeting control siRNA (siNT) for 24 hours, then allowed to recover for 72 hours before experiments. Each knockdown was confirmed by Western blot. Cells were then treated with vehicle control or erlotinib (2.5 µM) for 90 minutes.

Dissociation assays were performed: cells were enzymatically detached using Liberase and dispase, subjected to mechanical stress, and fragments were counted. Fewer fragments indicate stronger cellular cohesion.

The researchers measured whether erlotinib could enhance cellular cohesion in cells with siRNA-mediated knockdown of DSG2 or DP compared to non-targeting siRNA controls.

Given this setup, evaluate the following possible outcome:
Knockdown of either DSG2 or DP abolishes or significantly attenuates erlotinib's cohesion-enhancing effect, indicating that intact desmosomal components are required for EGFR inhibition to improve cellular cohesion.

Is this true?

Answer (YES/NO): NO